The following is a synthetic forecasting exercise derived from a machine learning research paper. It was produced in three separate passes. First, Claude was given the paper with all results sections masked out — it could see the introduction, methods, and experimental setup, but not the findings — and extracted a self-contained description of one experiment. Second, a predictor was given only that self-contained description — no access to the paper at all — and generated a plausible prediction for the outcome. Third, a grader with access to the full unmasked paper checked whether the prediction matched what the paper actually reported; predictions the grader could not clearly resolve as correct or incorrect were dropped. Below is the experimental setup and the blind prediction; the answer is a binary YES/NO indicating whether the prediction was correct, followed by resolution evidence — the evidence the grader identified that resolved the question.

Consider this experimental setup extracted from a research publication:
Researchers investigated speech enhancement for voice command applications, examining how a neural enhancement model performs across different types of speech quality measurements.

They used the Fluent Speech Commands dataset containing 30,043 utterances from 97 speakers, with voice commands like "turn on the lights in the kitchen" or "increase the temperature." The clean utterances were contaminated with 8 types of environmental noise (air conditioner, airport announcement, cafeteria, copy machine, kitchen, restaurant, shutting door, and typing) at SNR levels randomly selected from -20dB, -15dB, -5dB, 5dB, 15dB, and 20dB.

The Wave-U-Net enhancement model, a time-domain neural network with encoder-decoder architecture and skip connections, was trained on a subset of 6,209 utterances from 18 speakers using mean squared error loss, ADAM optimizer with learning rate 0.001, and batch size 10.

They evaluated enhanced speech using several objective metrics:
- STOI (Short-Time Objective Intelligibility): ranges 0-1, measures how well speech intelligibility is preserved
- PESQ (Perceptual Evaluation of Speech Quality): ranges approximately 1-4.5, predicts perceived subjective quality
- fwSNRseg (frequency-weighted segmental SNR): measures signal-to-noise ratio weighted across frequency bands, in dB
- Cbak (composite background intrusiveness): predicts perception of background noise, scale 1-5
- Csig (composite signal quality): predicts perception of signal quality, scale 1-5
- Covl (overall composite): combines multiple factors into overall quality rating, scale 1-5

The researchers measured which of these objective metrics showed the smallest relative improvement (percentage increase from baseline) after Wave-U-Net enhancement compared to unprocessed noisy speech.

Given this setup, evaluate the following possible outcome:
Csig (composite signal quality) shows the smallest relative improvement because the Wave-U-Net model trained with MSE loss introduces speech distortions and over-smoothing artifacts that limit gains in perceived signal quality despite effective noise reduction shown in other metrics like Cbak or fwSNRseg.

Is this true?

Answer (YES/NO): NO